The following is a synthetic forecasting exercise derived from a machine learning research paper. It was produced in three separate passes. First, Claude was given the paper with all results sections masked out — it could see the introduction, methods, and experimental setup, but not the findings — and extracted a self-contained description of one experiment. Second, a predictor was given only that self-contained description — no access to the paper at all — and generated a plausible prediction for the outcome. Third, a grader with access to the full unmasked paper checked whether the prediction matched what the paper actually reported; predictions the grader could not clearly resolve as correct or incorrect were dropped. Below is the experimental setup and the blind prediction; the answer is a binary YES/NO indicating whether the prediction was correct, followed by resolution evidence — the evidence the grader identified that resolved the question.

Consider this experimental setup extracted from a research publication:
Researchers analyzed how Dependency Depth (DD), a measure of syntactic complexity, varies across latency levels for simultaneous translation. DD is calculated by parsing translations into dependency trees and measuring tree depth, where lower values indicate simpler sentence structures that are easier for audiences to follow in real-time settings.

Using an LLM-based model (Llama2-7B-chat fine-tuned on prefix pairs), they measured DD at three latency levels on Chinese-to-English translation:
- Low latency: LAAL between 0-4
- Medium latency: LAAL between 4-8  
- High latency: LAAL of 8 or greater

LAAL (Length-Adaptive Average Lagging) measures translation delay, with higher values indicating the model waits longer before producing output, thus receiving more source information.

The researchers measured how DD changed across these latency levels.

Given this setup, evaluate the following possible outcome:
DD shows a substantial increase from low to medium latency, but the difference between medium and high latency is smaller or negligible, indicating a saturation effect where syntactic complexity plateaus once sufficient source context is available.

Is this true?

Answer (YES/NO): NO